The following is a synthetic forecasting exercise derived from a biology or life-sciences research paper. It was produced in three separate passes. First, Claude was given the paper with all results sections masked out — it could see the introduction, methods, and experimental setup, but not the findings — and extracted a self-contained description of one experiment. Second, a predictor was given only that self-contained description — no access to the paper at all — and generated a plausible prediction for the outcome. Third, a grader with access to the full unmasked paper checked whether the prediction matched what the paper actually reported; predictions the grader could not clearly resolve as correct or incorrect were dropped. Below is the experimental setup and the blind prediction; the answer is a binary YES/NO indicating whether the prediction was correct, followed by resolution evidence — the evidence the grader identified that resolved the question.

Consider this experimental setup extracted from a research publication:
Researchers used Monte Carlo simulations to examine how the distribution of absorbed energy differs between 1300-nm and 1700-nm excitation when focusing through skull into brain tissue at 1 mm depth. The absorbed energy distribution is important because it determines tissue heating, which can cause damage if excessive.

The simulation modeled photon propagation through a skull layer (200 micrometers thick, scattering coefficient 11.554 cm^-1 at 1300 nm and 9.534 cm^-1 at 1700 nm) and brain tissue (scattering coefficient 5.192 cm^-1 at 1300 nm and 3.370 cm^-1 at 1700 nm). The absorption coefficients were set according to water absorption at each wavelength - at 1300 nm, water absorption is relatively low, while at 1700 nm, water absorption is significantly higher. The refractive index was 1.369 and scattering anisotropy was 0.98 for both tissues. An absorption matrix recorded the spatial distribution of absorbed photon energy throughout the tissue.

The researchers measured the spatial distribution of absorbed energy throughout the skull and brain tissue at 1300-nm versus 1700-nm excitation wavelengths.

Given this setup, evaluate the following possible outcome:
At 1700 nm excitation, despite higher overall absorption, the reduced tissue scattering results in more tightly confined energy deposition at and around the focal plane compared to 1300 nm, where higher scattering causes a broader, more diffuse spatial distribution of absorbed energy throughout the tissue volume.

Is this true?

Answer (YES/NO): YES